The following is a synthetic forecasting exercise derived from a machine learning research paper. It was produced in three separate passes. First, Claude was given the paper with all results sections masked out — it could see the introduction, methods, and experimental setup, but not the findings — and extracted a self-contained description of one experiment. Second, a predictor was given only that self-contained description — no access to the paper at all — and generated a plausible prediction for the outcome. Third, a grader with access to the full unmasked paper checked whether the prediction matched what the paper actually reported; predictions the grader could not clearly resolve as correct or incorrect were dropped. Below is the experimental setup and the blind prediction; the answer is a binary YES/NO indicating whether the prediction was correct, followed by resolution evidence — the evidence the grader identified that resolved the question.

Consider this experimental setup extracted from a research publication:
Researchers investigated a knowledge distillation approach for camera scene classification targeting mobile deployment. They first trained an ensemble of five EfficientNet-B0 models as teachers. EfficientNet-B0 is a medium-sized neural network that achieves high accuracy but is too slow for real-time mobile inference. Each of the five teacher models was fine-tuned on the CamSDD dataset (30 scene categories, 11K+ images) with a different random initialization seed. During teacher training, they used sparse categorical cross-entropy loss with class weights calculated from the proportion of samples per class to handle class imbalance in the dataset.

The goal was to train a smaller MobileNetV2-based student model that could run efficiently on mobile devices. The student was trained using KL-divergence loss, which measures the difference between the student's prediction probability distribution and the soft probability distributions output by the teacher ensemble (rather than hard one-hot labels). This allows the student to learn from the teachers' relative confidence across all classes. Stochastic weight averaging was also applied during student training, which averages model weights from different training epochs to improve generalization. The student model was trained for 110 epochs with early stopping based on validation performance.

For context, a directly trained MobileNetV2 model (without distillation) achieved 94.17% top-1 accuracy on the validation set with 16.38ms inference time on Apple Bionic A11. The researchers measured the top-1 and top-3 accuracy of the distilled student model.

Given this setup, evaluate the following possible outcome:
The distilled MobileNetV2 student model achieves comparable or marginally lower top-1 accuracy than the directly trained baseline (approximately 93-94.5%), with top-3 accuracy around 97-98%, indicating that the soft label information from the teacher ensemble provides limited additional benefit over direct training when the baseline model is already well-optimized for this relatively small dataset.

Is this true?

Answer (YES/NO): NO